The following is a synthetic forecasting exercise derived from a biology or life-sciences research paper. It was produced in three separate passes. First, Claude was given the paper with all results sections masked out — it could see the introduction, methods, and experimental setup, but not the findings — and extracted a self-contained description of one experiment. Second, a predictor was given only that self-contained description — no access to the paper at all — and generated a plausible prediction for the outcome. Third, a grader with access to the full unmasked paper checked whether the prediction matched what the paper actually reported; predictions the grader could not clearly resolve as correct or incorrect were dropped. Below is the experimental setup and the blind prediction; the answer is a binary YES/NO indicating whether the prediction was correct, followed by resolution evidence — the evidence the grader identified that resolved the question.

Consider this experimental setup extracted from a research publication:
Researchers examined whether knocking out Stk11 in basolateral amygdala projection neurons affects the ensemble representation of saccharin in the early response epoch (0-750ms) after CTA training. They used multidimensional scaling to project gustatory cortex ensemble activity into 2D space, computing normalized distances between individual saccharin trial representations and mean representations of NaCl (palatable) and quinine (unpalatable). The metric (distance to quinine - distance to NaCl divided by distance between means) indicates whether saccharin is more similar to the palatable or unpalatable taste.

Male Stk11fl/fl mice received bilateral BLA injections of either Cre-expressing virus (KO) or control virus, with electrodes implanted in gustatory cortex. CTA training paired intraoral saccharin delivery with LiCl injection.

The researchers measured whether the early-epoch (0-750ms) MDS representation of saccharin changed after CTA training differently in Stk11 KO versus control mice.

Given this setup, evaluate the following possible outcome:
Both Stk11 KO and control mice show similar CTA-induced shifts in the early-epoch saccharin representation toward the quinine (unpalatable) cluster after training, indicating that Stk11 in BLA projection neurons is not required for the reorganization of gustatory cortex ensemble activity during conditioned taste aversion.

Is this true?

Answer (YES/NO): NO